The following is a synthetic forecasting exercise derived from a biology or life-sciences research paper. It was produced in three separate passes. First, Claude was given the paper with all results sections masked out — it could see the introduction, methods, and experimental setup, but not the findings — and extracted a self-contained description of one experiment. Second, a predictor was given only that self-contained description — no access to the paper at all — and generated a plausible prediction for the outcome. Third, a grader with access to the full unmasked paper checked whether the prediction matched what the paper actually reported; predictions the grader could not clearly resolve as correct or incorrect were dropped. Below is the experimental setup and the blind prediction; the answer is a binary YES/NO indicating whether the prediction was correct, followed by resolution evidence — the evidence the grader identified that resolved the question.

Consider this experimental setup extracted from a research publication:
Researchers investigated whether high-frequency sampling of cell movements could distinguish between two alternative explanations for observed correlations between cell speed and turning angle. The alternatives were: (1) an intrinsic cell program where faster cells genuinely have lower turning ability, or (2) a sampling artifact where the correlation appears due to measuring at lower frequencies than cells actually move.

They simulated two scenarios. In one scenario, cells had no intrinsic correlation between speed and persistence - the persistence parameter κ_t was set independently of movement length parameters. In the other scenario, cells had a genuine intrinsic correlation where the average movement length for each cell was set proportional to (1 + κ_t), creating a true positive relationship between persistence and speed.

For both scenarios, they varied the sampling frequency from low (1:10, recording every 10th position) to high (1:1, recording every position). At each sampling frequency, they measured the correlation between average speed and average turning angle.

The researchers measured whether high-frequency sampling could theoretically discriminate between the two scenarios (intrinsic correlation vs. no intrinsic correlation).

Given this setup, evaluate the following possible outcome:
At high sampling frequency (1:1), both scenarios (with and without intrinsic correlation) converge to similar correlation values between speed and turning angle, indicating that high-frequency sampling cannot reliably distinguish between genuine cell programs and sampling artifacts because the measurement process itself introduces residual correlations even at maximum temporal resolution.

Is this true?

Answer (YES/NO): NO